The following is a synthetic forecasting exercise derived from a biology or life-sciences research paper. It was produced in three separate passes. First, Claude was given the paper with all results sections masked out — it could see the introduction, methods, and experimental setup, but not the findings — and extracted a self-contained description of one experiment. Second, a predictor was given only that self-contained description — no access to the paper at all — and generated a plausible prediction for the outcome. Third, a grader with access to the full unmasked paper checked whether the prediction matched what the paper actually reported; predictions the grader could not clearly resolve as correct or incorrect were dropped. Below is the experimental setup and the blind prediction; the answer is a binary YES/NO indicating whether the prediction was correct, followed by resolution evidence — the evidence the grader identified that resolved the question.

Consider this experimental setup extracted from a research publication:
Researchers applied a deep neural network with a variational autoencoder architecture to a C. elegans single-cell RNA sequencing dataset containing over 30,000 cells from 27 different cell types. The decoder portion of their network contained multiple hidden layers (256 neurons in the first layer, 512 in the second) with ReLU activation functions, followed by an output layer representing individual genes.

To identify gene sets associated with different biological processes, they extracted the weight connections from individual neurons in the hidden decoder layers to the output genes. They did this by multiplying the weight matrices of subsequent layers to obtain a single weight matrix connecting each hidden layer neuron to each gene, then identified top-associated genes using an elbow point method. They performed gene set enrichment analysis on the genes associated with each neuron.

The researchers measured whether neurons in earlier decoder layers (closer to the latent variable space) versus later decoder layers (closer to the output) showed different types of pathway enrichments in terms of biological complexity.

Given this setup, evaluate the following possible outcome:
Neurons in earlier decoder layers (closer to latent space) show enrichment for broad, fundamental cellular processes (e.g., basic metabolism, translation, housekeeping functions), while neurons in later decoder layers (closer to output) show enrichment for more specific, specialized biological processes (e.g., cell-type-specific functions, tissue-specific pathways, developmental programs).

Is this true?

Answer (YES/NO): NO